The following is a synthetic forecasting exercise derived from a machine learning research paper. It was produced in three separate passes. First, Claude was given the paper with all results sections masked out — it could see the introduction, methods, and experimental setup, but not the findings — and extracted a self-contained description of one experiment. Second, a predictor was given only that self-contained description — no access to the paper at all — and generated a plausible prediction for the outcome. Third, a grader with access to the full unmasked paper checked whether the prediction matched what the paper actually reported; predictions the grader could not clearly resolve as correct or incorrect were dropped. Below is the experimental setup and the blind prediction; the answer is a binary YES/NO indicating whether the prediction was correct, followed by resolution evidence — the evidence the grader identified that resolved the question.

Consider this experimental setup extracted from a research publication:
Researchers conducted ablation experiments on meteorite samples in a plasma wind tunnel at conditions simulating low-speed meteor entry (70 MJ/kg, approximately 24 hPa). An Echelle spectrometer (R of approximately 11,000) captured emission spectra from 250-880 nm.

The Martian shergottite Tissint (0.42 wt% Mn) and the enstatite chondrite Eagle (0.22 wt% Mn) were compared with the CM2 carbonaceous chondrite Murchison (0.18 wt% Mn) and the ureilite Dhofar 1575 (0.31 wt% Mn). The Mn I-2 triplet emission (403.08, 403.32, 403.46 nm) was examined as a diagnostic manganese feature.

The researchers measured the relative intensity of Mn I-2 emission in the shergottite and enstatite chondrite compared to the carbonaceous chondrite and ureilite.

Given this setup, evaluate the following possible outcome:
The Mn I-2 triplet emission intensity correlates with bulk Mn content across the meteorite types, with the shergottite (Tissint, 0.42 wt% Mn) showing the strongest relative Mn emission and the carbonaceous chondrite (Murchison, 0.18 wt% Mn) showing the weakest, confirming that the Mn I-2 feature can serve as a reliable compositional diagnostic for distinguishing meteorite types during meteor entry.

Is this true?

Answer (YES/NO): NO